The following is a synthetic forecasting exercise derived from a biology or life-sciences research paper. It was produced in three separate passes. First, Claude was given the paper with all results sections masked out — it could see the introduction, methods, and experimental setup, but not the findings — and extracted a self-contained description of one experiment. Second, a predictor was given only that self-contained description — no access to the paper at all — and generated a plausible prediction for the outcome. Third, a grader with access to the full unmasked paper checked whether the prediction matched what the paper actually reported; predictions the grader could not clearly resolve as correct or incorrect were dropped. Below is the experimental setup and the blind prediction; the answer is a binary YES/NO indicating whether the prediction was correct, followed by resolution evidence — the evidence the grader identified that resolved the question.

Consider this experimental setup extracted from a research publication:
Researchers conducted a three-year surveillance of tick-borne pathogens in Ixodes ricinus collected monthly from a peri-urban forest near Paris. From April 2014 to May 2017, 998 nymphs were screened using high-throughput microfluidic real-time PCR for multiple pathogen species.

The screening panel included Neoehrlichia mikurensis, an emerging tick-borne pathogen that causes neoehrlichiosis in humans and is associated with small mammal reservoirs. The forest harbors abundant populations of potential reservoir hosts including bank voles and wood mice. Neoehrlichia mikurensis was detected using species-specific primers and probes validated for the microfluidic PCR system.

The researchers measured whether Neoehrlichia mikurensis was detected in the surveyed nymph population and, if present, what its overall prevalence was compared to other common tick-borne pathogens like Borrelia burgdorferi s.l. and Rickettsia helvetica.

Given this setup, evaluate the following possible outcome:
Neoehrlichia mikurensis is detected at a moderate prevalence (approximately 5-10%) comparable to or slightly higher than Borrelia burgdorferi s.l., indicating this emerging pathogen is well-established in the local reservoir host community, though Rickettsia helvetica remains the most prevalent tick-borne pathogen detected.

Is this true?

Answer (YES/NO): NO